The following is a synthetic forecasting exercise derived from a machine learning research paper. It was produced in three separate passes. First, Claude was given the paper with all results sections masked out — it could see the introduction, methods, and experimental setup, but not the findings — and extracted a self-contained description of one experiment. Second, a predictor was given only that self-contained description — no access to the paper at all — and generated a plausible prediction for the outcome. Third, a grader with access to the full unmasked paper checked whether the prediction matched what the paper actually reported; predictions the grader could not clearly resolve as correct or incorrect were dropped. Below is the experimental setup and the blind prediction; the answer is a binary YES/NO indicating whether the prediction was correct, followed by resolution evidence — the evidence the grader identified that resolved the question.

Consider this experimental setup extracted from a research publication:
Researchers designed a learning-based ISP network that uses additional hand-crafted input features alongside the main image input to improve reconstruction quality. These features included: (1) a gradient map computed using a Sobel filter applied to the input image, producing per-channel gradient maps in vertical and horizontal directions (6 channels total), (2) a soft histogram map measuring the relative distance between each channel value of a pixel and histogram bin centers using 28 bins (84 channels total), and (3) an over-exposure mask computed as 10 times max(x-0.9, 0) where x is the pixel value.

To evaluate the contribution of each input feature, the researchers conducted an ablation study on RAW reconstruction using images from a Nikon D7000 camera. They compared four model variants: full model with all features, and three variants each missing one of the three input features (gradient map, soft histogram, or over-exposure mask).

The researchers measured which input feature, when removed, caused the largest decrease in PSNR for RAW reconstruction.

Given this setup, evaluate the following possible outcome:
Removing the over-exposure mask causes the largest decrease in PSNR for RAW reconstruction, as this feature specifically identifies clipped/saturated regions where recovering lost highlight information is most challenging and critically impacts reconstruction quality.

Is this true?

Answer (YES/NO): YES